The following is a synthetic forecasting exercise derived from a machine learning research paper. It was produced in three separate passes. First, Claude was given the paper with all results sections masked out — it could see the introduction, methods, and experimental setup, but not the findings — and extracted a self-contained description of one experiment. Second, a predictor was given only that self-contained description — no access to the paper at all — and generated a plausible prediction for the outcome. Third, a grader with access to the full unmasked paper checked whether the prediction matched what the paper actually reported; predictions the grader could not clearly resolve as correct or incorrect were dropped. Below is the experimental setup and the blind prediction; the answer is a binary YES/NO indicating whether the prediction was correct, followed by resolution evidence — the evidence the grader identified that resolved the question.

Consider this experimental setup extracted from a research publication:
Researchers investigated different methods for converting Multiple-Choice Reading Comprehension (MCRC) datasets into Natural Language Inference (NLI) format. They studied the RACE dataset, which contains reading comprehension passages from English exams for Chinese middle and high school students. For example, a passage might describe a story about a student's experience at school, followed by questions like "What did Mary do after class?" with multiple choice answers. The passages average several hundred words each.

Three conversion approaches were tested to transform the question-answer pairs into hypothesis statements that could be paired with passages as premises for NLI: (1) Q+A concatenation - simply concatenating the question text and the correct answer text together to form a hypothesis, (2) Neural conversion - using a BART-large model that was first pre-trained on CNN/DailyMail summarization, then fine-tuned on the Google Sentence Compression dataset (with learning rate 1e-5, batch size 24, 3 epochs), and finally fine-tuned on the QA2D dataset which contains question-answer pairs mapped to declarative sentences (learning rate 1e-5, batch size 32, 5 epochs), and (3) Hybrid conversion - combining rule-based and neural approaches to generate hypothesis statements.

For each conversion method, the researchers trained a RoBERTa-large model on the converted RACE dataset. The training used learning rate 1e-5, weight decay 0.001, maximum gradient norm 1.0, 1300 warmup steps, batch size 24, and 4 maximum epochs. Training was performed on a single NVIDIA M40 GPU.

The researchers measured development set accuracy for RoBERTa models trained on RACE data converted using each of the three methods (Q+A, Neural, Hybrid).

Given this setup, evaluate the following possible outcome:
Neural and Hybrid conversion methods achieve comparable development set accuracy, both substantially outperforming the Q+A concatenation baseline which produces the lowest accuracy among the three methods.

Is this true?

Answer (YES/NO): NO